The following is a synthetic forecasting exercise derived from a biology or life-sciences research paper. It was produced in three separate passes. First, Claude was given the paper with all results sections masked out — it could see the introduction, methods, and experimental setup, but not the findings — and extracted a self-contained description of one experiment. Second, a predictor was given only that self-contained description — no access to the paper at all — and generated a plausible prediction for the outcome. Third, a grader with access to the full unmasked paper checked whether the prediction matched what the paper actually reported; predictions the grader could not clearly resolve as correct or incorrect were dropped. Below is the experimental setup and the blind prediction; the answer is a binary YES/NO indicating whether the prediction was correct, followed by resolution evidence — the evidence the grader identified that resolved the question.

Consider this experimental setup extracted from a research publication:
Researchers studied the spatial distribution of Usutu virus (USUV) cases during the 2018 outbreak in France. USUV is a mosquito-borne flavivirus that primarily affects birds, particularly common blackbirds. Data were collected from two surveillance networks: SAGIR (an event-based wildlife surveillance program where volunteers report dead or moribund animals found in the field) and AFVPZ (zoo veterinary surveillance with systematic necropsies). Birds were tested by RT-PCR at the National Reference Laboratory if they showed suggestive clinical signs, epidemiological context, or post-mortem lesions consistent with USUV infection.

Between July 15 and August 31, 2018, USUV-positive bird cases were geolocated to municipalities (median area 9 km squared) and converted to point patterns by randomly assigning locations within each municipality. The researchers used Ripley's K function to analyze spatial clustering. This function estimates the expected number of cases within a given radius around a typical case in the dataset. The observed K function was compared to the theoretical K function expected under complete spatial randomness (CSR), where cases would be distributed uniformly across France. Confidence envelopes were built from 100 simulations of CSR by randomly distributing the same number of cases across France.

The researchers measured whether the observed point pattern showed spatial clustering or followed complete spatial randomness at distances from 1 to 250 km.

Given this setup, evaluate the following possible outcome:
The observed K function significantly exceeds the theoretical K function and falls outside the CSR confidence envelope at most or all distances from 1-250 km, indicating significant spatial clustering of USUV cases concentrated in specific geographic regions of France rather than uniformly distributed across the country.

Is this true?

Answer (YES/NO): NO